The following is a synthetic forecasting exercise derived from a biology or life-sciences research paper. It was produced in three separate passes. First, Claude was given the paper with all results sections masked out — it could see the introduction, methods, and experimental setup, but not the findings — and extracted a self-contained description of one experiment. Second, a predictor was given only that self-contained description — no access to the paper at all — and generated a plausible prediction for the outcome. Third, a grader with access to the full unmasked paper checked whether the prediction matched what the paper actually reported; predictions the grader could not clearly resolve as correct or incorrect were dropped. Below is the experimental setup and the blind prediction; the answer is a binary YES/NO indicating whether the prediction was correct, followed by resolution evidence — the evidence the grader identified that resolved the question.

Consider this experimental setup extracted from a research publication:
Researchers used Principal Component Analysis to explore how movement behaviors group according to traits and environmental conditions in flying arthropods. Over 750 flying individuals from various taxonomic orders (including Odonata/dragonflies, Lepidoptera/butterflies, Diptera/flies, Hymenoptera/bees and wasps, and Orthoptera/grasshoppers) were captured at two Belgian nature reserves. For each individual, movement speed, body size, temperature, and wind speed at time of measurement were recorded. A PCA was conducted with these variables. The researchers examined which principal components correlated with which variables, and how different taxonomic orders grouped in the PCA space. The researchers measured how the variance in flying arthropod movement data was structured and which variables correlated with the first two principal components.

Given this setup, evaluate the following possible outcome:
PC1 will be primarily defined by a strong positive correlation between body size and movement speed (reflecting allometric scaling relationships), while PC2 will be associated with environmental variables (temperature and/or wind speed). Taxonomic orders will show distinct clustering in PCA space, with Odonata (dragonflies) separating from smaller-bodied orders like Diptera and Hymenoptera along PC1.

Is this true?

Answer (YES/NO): NO